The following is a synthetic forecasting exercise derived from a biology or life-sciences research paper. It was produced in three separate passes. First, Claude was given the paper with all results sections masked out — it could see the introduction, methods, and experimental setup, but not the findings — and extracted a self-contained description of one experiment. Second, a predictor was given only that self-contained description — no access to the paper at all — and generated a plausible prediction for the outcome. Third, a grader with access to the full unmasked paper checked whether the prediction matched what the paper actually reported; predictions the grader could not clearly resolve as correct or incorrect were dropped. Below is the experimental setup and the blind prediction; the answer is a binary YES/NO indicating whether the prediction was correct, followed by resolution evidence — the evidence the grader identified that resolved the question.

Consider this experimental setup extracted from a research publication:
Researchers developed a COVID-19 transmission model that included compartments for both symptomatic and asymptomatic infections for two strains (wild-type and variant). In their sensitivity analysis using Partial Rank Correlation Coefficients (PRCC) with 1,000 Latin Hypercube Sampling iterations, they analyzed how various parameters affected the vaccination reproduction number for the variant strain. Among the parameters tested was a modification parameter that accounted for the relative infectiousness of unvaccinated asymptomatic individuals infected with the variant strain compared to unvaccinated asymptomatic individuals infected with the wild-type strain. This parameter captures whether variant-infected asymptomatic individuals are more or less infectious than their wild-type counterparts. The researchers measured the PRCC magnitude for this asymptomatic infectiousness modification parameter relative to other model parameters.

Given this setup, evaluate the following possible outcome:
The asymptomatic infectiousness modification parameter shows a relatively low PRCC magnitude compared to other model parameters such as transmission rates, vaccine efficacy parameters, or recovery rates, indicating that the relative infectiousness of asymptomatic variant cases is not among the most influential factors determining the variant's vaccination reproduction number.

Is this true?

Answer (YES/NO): NO